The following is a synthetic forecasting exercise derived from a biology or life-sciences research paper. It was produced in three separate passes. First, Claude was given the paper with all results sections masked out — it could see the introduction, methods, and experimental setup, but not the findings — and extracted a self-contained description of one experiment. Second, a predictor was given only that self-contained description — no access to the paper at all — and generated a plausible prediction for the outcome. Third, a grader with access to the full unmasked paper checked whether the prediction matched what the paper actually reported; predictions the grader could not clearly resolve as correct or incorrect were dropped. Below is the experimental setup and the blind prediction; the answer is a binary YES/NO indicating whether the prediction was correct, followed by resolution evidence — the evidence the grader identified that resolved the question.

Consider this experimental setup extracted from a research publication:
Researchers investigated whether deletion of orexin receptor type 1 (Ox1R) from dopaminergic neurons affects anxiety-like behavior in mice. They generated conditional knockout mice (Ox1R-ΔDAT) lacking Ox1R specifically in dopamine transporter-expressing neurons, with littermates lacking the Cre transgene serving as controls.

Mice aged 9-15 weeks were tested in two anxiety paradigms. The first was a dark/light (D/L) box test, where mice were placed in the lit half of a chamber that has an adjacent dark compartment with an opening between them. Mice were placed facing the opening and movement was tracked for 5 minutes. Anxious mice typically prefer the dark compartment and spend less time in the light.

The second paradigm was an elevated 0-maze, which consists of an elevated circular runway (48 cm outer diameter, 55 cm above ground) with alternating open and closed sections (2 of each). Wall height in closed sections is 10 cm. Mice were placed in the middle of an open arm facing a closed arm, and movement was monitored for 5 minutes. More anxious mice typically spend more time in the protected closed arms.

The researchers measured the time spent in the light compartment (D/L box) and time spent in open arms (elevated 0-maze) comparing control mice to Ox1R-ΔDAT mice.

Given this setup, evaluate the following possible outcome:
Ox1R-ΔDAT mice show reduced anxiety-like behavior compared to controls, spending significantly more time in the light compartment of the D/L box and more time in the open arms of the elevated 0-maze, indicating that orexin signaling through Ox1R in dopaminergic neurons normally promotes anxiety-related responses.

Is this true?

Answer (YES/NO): NO